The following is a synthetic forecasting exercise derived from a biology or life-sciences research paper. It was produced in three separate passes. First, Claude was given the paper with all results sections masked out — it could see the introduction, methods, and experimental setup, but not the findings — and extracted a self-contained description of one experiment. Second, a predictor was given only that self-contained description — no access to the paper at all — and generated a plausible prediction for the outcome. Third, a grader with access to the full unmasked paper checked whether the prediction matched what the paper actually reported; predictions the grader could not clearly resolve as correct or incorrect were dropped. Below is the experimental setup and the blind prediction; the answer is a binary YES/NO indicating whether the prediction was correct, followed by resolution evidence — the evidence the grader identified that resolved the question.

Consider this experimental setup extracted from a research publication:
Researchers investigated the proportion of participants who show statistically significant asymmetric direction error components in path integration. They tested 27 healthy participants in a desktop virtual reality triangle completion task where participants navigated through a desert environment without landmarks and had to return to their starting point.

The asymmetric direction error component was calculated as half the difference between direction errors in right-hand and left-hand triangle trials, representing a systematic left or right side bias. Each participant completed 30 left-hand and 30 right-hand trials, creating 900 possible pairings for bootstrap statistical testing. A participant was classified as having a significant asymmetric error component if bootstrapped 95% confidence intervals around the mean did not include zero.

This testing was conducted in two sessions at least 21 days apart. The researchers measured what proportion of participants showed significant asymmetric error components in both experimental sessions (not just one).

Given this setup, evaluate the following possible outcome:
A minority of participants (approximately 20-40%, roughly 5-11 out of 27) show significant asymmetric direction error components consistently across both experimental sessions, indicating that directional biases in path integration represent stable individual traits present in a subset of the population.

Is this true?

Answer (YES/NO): NO